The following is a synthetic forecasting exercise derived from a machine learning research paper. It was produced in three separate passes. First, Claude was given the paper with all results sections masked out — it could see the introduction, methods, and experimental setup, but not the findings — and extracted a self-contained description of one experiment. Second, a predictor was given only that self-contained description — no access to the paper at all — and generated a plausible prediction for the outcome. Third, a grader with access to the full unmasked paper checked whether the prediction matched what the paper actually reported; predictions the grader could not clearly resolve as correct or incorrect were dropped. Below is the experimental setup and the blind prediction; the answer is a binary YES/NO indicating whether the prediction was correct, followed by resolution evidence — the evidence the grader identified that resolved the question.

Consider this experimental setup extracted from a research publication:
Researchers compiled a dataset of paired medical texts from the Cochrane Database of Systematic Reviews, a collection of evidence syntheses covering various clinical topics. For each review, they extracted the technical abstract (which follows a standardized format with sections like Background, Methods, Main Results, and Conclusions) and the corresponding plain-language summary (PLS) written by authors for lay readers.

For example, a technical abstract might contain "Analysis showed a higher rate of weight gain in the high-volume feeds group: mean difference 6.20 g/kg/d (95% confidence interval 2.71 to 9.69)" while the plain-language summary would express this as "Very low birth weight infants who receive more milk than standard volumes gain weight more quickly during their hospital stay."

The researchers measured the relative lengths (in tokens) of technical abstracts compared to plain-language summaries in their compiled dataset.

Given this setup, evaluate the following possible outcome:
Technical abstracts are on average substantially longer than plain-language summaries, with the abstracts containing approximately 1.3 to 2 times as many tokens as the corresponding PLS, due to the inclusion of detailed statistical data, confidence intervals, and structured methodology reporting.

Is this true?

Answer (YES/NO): YES